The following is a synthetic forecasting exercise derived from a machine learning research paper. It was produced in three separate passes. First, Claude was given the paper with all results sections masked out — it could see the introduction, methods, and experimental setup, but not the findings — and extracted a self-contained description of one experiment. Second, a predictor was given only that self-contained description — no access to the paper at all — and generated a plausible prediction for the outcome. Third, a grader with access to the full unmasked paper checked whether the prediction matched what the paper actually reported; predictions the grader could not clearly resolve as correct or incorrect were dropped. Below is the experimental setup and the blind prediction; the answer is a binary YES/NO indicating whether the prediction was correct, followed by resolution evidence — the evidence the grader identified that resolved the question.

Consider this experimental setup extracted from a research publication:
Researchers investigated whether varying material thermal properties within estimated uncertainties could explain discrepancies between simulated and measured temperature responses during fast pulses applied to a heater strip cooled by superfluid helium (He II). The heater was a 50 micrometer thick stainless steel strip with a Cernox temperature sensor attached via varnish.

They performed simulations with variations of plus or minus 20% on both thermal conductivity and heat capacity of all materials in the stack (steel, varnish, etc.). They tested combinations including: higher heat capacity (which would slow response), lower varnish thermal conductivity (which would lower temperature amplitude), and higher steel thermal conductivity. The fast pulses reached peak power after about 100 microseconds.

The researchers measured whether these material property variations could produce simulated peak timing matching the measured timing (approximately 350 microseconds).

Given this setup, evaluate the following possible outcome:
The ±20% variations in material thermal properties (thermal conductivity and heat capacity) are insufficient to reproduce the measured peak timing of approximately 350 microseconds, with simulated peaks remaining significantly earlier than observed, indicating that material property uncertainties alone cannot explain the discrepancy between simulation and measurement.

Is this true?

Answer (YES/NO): YES